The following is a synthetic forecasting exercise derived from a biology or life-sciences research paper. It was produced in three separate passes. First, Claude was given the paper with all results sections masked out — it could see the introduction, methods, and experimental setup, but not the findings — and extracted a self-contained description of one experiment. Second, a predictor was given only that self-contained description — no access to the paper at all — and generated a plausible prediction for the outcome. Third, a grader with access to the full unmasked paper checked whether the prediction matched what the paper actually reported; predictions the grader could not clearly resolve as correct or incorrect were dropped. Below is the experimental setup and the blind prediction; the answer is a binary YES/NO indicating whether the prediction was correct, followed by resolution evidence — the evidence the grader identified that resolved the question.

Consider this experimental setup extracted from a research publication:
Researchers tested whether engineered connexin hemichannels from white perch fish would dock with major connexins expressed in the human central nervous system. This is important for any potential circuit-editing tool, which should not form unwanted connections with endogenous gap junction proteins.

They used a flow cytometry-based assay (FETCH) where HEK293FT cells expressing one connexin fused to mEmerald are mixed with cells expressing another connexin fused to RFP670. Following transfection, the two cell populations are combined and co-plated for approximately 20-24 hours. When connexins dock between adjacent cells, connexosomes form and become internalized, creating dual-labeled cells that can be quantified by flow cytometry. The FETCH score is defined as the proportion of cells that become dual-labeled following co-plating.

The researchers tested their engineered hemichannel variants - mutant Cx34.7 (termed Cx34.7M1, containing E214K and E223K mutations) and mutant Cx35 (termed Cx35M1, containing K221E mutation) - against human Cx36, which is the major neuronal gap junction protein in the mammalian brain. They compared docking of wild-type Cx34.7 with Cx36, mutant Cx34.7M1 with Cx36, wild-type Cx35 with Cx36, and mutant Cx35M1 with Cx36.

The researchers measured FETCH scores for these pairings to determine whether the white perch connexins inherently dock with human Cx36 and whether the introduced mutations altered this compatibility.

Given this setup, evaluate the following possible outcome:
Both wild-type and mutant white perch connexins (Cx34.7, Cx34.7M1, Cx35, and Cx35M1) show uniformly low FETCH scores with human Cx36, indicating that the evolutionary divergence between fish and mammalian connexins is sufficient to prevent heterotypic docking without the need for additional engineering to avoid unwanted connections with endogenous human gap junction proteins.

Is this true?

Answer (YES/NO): NO